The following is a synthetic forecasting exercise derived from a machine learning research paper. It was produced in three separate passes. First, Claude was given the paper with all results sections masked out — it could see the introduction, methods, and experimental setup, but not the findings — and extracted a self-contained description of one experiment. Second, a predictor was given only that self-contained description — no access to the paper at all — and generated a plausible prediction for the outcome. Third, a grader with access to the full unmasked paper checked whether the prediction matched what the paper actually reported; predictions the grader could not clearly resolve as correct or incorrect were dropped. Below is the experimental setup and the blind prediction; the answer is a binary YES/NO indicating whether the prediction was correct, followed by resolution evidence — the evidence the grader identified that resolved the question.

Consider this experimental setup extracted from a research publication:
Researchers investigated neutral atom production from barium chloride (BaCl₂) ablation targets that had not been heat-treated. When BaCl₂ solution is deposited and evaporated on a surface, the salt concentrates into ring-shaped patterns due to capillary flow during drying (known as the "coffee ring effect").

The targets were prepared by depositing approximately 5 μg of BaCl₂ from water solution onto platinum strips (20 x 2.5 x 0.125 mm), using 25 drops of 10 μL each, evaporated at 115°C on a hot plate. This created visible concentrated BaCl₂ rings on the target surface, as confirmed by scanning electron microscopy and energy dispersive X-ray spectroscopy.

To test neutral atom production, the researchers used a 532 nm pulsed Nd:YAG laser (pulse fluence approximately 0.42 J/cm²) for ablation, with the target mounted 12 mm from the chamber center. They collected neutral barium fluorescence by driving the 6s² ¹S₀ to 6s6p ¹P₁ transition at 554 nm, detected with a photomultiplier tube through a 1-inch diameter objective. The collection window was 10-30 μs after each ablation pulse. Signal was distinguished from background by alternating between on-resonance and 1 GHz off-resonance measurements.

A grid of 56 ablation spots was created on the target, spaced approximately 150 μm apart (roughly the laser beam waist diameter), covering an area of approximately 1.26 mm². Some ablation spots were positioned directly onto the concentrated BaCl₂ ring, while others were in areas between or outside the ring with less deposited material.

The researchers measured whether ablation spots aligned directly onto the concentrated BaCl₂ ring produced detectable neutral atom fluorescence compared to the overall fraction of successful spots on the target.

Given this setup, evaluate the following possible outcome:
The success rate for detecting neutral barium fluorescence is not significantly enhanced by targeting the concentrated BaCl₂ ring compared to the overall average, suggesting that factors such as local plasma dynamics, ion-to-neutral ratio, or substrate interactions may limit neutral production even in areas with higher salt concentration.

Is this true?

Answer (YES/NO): NO